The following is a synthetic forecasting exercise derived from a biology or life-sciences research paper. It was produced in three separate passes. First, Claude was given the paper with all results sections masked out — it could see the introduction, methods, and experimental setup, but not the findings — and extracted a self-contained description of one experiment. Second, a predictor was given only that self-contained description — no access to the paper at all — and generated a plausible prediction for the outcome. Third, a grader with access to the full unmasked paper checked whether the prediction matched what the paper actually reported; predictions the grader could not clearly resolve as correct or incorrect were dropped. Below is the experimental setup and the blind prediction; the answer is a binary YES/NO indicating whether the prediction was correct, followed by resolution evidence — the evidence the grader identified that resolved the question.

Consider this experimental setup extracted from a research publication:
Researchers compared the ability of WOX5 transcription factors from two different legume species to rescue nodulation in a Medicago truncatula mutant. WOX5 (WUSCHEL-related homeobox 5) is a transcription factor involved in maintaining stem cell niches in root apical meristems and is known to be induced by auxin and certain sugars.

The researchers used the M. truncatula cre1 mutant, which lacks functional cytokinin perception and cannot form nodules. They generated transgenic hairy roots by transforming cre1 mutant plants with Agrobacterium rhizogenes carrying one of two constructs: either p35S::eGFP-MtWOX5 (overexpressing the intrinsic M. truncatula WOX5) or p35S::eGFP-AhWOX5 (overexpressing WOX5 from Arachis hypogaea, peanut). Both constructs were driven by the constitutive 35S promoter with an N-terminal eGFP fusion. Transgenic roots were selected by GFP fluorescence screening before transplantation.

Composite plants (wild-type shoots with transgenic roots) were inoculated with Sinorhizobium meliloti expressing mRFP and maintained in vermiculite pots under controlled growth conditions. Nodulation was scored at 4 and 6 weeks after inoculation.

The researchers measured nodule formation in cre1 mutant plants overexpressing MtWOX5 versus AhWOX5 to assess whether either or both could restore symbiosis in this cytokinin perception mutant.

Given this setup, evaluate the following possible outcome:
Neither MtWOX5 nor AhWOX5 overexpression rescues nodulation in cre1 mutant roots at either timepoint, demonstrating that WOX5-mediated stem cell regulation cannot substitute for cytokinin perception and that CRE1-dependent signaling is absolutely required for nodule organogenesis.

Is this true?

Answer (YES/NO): NO